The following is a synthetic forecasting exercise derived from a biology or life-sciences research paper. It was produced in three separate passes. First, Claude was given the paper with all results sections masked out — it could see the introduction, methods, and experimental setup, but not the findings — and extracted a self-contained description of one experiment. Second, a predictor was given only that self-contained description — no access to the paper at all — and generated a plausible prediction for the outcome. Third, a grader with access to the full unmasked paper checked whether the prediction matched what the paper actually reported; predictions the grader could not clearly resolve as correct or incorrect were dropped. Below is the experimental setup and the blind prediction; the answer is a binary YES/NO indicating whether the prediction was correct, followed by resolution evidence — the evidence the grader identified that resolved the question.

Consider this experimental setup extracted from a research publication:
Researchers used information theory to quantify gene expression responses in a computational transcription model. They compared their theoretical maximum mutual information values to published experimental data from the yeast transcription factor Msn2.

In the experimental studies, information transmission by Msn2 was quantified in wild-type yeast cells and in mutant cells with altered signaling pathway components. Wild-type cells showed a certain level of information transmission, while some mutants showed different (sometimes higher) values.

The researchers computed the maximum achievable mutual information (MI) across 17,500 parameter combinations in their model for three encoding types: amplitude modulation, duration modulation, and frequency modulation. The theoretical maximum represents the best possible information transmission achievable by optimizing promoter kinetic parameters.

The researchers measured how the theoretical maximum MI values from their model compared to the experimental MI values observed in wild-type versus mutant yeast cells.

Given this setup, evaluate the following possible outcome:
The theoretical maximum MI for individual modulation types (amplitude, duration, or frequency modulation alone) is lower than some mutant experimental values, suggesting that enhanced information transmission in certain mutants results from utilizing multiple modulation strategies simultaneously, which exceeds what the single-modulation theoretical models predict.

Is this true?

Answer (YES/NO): NO